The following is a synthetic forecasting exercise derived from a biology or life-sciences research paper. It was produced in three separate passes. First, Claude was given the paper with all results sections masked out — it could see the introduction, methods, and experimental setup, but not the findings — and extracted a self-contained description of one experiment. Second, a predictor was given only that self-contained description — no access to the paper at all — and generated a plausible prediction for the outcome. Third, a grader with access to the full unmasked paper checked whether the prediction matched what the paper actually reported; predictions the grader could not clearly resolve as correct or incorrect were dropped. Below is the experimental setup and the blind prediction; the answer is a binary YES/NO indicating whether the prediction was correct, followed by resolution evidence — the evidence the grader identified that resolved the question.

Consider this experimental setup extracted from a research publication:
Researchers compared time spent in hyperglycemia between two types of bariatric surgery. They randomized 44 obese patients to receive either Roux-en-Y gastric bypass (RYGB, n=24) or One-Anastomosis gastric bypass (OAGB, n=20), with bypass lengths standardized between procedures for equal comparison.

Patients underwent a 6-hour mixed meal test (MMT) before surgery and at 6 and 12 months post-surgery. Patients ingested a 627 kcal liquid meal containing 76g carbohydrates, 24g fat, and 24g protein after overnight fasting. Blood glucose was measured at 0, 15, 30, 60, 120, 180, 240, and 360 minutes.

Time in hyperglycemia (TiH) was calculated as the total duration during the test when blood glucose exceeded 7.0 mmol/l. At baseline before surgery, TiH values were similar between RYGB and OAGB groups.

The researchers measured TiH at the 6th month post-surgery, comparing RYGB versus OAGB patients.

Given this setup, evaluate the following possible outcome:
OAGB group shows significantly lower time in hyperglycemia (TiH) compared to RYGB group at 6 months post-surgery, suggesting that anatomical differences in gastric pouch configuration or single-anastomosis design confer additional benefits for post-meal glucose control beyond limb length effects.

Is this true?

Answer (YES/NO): YES